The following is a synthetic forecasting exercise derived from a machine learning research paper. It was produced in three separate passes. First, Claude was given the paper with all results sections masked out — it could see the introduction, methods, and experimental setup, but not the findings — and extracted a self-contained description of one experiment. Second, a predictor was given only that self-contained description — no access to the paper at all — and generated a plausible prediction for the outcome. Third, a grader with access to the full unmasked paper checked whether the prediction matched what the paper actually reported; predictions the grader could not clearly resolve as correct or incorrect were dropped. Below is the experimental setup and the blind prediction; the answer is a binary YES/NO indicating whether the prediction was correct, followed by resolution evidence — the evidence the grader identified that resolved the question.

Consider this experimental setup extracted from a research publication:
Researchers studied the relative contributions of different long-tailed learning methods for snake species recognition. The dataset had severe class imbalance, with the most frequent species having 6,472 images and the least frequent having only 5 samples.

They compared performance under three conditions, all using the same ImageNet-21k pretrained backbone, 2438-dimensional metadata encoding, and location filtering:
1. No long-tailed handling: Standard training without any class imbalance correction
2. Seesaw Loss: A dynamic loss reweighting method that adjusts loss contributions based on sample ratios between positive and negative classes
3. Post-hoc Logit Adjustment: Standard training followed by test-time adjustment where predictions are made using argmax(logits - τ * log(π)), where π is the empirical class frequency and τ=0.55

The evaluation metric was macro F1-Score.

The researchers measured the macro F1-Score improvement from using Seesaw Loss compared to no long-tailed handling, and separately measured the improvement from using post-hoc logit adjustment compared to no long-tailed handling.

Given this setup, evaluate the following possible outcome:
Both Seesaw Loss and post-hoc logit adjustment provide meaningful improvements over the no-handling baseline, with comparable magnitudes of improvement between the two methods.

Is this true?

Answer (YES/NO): NO